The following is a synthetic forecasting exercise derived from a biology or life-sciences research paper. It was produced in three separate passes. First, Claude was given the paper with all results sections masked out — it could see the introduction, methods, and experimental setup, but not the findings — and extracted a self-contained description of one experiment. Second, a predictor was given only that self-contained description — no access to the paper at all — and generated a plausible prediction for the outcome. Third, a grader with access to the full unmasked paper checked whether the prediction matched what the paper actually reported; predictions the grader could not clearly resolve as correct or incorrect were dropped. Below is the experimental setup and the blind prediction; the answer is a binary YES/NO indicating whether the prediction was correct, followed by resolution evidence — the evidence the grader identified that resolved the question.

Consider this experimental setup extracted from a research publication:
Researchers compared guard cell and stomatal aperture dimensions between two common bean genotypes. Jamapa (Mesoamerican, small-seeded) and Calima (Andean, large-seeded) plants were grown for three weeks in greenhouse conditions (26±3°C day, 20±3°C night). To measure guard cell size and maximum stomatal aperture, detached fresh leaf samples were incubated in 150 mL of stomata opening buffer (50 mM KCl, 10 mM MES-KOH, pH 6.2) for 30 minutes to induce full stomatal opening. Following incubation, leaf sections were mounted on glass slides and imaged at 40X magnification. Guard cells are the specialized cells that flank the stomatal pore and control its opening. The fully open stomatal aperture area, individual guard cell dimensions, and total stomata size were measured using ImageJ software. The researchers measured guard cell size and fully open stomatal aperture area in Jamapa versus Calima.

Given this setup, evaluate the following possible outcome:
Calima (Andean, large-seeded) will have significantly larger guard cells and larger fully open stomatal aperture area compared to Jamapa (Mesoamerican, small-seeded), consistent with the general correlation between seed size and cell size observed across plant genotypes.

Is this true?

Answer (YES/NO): NO